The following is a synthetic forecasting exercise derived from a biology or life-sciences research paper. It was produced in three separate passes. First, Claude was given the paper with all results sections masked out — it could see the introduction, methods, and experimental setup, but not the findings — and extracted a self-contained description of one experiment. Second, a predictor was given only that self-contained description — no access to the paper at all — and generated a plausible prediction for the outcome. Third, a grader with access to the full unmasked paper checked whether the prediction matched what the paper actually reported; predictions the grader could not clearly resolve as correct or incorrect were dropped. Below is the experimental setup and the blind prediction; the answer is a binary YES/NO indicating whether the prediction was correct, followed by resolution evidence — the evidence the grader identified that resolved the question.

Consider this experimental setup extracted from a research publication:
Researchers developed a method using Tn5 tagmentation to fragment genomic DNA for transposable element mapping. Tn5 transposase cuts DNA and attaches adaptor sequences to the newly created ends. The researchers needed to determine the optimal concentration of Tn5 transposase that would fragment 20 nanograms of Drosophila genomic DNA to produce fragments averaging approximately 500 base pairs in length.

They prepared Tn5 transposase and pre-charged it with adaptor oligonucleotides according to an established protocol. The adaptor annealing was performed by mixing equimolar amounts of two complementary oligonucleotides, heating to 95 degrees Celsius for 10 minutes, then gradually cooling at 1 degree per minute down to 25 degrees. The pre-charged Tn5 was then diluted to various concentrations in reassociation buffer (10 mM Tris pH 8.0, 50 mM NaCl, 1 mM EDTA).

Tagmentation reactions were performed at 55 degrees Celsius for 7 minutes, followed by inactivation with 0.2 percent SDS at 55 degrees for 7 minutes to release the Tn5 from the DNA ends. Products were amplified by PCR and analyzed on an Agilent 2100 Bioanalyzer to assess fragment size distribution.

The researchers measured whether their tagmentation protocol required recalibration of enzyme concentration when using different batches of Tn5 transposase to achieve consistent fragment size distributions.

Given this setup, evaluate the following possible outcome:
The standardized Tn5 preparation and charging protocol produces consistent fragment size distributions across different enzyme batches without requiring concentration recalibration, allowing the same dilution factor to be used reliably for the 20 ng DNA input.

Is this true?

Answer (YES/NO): NO